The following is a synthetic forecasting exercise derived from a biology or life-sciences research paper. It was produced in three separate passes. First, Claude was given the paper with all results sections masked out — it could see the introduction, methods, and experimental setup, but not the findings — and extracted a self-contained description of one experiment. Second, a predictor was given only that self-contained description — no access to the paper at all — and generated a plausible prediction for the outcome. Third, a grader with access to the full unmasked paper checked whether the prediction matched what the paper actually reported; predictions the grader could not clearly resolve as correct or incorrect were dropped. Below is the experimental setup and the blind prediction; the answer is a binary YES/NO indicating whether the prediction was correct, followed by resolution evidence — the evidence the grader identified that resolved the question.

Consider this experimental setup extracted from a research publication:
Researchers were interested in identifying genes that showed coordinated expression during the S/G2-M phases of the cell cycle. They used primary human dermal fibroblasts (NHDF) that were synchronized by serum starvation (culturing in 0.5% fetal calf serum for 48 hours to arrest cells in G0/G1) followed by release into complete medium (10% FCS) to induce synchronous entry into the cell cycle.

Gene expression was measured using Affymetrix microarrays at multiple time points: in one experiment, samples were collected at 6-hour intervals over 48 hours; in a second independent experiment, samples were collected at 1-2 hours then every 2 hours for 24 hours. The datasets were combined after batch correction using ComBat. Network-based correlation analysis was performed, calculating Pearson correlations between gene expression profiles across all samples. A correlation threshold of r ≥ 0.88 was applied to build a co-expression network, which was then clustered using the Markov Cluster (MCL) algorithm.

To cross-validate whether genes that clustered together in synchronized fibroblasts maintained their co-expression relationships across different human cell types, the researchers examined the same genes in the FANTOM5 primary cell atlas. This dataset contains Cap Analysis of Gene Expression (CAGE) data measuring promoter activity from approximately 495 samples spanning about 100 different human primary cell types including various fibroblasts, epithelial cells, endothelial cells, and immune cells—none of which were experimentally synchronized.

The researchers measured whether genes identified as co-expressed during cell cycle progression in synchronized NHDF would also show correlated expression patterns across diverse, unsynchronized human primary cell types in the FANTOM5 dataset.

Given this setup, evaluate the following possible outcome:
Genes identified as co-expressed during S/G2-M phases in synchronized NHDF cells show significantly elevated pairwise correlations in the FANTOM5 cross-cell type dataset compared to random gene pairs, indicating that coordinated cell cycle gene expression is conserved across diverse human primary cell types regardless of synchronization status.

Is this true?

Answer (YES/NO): YES